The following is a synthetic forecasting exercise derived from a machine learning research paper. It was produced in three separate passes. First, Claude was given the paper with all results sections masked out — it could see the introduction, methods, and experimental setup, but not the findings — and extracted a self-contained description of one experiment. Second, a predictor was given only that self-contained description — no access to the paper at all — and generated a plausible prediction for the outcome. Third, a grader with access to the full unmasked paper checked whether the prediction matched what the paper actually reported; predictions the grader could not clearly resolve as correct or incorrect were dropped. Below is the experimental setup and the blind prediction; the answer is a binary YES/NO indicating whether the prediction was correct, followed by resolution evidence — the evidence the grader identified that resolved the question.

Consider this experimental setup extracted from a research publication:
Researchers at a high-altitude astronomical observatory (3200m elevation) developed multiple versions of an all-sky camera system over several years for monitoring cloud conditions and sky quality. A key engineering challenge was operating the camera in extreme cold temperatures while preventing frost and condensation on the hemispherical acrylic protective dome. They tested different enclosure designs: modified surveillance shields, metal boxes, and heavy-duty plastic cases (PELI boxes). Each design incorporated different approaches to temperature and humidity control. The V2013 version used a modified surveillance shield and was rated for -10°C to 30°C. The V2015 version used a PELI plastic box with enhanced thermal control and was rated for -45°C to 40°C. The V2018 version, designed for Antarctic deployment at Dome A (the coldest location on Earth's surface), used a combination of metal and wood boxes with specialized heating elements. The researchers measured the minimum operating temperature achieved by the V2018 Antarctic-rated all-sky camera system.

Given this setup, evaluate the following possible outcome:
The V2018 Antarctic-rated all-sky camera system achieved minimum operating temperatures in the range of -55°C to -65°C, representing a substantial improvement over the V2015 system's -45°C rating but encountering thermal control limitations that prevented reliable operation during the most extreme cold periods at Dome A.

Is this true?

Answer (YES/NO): NO